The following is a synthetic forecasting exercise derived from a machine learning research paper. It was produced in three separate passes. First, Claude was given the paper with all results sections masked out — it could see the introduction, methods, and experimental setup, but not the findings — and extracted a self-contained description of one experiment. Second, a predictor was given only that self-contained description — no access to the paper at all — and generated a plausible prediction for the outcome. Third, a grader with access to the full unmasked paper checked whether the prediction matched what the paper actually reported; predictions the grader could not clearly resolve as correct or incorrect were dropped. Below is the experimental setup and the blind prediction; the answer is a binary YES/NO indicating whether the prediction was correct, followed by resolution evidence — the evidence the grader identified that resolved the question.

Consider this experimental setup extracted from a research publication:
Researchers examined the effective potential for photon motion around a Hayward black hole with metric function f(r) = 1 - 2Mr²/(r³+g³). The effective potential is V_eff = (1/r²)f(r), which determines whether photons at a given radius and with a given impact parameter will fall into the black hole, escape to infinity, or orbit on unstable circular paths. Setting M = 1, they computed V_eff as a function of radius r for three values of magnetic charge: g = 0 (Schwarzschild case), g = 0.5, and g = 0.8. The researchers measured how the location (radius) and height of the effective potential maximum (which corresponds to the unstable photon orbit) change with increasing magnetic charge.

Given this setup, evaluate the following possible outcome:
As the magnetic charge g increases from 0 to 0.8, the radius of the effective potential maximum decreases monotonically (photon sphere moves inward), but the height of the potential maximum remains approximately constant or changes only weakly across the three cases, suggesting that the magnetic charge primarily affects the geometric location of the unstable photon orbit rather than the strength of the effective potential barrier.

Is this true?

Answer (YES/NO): NO